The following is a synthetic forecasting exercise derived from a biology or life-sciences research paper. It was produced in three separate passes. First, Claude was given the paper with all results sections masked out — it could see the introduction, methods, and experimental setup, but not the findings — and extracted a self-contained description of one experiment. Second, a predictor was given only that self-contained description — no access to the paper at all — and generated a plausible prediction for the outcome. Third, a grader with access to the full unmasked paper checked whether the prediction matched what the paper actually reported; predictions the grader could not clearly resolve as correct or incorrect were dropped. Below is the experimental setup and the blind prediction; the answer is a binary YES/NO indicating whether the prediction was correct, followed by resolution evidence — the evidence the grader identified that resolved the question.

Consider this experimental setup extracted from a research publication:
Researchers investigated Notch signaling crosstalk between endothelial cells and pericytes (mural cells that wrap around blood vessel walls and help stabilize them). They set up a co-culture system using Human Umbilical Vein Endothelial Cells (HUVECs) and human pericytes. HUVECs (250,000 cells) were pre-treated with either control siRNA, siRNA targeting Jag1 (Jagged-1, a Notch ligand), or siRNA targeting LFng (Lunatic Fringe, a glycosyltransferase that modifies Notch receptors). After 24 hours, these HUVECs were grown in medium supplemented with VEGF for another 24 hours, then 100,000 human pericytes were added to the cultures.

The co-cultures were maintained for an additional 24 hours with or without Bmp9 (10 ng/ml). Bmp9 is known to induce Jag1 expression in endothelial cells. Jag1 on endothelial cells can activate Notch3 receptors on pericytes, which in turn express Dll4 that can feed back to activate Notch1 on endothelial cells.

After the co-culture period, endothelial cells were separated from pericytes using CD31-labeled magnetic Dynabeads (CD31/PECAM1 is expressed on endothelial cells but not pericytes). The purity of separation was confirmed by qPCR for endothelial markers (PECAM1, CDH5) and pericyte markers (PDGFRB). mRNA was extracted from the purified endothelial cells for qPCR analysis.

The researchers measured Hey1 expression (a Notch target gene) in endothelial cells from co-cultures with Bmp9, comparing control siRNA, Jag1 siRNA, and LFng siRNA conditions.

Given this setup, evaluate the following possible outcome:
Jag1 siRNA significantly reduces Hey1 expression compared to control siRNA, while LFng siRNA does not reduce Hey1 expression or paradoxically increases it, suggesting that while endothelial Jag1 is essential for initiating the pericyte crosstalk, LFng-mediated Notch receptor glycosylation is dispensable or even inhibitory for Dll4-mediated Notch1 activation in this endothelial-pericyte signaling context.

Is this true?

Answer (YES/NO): NO